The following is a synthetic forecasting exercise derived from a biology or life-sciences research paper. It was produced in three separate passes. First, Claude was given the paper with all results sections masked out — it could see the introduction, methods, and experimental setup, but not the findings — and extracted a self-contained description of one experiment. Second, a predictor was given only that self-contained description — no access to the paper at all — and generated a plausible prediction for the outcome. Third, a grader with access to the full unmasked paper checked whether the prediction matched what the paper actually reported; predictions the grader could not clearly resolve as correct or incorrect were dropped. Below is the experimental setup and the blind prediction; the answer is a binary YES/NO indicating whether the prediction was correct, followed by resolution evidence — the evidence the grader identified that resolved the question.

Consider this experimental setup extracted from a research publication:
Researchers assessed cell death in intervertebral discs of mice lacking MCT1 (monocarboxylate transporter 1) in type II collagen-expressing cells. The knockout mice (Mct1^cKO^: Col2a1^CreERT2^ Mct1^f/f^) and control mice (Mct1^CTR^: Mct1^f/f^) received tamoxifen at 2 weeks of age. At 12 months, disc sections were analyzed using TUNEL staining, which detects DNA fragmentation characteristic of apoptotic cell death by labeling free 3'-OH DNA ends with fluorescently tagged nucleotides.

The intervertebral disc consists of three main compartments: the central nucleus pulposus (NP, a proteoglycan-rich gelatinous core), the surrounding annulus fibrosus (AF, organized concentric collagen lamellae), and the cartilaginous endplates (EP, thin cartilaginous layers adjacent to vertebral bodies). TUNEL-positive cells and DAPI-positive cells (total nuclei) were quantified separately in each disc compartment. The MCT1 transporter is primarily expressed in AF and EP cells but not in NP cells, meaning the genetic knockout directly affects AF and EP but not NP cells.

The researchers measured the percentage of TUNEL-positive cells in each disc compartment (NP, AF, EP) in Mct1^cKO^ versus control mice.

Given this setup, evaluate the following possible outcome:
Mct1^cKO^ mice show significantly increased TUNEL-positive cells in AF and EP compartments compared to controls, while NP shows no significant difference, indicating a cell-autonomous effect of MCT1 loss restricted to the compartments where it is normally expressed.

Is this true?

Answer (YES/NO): NO